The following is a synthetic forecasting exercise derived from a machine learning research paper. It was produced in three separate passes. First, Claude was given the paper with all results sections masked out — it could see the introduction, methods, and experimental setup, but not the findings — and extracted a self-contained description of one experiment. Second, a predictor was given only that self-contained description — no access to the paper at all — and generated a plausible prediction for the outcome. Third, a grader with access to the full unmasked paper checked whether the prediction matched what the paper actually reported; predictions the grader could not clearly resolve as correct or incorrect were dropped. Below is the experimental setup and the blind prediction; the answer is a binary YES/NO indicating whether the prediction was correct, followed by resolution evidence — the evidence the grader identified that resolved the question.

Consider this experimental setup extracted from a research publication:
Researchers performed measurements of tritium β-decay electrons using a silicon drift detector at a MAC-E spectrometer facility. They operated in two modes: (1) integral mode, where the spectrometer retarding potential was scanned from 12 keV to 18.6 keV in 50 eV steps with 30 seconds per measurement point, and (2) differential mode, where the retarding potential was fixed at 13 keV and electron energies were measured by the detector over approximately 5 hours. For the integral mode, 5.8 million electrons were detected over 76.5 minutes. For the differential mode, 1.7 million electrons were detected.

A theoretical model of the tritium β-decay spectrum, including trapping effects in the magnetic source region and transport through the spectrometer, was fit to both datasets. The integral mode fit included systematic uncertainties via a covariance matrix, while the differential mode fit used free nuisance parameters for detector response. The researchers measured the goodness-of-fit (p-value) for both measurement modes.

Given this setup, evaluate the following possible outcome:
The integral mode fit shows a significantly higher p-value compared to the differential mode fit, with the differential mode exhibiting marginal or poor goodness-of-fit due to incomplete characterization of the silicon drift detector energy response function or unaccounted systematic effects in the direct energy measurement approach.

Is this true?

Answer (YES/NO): YES